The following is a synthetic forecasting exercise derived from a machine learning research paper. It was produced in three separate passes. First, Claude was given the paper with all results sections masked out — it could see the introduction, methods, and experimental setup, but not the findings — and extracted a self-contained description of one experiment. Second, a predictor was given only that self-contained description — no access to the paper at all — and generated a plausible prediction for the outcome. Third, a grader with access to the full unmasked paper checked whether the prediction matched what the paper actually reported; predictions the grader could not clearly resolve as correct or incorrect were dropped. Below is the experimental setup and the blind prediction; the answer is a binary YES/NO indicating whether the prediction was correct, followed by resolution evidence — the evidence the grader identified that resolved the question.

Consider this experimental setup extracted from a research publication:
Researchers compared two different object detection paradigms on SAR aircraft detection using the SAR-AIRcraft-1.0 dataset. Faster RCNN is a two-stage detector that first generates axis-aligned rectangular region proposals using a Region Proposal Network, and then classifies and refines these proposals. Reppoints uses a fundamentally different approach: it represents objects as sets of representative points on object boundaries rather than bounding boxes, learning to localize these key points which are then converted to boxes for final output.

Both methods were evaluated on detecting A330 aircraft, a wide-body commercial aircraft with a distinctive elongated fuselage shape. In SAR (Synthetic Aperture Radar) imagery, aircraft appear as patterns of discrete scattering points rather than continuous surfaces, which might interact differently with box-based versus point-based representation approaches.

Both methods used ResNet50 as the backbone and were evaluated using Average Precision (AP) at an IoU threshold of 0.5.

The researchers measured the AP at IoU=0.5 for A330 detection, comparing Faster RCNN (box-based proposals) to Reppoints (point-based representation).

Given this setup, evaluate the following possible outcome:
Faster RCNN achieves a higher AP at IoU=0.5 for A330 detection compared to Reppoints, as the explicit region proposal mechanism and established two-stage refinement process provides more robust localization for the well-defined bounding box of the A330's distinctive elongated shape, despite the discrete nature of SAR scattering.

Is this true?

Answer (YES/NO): NO